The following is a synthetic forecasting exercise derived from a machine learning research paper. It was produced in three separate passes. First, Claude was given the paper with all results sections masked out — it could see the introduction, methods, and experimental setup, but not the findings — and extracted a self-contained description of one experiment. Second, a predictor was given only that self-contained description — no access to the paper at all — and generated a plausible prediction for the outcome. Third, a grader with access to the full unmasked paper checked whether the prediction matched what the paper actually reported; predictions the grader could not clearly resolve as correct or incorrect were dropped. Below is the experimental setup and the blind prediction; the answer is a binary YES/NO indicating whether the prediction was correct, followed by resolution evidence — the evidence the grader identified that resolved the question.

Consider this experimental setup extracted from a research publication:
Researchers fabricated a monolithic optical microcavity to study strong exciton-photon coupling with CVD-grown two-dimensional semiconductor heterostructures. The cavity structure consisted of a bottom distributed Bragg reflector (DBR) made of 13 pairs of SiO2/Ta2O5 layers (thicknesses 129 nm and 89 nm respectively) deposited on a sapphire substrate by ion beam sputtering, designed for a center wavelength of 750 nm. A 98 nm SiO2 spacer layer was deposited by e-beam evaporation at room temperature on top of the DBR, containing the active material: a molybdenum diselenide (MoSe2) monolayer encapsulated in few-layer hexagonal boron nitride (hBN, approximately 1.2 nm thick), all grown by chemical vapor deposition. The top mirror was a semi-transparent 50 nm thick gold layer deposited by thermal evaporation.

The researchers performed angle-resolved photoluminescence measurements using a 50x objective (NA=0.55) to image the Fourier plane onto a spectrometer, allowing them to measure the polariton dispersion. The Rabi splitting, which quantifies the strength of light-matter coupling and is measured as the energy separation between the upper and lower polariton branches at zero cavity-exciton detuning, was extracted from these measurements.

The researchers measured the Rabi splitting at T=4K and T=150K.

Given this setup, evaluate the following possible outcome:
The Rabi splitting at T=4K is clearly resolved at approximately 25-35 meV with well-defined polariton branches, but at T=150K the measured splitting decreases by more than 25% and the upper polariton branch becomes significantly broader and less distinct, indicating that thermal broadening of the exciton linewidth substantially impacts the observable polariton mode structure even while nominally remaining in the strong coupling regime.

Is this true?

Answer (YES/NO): NO